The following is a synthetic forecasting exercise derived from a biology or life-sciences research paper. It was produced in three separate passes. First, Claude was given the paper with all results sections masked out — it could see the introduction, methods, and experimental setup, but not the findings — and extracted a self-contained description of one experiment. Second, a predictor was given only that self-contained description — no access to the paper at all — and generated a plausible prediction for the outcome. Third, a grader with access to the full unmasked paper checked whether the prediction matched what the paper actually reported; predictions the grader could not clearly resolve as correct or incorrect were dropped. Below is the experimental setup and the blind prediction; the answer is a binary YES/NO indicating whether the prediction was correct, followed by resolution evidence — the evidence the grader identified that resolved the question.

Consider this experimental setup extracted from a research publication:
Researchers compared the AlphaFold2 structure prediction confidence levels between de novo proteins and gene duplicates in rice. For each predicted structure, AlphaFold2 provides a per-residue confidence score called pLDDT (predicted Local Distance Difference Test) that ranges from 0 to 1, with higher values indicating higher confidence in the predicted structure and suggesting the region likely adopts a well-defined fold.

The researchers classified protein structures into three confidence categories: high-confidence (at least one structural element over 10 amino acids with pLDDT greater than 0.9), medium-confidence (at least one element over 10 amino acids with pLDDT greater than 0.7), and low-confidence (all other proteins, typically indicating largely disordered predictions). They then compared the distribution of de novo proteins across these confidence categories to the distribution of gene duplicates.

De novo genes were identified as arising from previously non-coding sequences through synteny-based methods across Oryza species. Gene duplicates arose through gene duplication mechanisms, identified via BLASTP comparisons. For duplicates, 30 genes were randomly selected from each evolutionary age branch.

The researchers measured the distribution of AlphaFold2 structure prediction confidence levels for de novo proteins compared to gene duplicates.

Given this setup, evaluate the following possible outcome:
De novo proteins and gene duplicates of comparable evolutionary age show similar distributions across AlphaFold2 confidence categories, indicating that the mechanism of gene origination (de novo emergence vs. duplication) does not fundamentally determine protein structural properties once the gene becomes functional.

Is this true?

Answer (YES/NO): NO